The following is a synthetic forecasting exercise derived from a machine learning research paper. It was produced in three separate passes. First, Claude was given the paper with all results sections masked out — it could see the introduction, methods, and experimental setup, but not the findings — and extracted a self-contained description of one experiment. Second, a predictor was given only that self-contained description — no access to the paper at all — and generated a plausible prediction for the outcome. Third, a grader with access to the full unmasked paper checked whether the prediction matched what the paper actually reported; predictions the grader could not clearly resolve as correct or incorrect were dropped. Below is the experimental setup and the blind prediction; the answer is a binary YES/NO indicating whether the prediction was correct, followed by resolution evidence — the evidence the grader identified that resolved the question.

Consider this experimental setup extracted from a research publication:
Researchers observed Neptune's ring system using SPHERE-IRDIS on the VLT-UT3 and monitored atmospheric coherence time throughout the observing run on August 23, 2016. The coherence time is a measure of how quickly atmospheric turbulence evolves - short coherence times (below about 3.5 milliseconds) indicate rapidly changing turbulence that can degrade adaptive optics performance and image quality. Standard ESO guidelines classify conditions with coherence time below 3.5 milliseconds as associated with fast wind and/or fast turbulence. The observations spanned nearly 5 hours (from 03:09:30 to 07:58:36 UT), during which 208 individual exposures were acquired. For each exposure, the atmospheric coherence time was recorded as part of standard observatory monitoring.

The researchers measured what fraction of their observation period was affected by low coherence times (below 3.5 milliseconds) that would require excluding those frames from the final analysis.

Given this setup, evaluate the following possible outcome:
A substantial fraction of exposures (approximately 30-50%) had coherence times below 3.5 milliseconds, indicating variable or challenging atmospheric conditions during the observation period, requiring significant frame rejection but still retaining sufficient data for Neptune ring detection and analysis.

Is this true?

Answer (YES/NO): NO